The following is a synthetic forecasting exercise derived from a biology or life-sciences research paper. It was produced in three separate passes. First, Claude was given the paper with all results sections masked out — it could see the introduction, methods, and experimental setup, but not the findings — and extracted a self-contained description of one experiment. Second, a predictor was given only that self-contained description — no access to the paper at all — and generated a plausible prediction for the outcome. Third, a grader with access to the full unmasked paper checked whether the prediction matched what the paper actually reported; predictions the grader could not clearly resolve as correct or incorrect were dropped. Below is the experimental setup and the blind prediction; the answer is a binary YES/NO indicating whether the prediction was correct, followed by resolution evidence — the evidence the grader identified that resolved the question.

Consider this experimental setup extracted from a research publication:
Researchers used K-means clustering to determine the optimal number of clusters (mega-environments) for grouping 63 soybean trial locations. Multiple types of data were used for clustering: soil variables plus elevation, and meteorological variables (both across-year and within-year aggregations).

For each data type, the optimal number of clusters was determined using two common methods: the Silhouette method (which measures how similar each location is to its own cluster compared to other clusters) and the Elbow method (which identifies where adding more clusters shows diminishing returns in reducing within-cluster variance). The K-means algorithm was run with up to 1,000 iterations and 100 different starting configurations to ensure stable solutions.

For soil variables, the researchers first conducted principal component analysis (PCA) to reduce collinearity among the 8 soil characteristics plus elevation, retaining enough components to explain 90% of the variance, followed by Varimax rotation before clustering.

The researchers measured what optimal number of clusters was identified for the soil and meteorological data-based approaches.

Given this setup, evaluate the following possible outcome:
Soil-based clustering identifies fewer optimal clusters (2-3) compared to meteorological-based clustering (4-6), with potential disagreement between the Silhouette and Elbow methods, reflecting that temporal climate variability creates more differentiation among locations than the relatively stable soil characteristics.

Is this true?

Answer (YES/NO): NO